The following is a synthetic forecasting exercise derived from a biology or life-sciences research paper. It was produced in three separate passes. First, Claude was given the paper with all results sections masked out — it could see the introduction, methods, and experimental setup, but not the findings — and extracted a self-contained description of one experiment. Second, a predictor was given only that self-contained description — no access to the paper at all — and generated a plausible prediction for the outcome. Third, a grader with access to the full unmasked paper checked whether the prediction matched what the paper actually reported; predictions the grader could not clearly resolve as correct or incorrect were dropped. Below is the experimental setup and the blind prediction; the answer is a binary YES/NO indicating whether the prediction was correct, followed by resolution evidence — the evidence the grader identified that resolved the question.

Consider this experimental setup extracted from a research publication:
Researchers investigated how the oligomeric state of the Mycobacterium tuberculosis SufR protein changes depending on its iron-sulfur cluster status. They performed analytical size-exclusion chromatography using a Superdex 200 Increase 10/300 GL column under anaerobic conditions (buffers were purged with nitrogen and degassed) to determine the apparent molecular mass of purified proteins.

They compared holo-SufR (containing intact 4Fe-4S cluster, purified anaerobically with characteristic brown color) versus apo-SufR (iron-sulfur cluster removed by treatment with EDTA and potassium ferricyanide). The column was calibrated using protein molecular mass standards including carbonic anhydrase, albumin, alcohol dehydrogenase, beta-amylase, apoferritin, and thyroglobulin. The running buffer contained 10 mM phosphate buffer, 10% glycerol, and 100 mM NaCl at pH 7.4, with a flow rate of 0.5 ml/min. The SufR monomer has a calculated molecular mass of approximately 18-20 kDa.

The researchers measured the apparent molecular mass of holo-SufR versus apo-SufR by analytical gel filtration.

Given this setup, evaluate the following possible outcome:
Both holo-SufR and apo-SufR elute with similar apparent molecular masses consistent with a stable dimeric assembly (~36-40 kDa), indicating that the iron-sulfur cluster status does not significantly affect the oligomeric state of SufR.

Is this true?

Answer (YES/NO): NO